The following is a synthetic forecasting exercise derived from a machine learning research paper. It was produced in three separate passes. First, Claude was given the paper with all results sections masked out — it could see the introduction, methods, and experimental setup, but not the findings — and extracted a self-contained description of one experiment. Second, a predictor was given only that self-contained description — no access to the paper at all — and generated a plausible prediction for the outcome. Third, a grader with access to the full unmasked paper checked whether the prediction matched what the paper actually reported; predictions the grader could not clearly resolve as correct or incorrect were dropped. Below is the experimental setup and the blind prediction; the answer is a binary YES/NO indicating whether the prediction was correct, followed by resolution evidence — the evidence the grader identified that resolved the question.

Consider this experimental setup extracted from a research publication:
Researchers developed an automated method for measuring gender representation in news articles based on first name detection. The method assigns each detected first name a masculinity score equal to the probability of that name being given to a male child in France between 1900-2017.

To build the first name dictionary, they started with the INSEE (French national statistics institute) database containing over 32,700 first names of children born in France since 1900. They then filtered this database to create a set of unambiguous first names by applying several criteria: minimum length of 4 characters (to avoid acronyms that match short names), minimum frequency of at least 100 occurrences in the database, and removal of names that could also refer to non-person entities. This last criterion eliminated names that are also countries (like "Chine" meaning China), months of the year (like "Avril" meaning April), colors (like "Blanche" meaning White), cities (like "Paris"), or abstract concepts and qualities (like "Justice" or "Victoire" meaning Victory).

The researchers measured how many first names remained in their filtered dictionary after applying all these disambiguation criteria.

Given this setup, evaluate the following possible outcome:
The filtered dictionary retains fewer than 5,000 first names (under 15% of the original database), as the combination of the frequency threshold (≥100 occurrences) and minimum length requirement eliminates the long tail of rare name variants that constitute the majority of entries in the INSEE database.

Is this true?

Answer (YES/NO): NO